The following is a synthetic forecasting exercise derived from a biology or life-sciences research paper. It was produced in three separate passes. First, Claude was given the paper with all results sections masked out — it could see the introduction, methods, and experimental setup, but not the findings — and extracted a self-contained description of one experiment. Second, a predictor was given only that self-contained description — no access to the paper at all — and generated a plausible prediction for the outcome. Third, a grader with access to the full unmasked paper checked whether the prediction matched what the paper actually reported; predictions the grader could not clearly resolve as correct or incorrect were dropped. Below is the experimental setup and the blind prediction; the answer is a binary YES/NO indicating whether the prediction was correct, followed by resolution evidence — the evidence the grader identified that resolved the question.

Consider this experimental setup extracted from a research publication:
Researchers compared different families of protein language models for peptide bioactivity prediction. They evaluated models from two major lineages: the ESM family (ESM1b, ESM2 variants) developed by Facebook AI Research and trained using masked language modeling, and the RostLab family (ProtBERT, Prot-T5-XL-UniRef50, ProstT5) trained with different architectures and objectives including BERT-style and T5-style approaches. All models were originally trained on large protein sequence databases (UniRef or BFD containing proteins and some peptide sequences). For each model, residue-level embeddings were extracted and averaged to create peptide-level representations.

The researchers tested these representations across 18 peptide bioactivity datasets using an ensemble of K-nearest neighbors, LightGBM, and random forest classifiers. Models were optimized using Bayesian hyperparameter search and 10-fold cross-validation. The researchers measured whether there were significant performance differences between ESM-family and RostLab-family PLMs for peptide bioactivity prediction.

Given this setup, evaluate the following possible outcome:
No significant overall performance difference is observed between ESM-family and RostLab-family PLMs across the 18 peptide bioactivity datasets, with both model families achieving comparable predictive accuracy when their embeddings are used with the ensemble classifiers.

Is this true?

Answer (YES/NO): YES